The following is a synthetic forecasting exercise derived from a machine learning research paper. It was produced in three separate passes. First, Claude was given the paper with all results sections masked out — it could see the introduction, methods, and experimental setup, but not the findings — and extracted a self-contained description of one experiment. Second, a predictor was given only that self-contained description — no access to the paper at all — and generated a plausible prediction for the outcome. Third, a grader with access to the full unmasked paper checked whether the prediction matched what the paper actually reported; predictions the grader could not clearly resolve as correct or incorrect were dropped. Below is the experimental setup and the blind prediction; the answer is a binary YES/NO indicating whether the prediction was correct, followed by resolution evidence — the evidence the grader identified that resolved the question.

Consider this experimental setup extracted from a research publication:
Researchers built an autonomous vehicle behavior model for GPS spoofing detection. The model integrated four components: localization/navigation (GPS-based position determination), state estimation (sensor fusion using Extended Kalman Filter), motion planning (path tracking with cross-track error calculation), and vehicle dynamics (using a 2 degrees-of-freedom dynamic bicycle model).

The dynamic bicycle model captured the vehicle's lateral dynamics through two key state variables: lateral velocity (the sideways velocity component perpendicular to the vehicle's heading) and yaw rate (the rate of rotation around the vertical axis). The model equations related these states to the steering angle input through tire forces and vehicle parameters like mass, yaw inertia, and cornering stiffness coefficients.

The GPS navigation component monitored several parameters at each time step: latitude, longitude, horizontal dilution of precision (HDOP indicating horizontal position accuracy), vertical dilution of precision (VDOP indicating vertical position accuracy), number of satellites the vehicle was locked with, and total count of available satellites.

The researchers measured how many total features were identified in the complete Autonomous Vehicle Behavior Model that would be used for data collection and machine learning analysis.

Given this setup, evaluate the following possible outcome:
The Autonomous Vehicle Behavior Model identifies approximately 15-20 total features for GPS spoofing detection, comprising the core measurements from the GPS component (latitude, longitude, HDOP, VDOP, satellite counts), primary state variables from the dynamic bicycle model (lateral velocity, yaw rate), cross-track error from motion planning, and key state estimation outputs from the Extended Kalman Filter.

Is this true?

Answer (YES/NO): NO